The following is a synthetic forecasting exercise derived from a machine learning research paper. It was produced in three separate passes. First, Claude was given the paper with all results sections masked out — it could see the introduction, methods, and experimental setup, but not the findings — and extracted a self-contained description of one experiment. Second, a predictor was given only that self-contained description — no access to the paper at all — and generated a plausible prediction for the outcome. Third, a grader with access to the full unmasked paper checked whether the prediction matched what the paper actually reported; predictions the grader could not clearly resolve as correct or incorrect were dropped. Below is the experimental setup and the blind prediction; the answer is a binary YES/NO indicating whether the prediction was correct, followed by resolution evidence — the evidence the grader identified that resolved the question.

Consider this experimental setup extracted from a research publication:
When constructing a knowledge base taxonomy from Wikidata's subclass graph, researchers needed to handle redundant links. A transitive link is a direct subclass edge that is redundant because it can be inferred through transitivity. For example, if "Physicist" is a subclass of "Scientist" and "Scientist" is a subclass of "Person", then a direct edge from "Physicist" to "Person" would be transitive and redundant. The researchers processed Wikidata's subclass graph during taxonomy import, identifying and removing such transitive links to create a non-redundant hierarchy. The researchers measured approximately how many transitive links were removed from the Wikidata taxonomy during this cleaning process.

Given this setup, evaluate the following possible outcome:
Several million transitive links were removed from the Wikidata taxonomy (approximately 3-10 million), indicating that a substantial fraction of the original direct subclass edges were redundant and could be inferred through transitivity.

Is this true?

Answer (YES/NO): NO